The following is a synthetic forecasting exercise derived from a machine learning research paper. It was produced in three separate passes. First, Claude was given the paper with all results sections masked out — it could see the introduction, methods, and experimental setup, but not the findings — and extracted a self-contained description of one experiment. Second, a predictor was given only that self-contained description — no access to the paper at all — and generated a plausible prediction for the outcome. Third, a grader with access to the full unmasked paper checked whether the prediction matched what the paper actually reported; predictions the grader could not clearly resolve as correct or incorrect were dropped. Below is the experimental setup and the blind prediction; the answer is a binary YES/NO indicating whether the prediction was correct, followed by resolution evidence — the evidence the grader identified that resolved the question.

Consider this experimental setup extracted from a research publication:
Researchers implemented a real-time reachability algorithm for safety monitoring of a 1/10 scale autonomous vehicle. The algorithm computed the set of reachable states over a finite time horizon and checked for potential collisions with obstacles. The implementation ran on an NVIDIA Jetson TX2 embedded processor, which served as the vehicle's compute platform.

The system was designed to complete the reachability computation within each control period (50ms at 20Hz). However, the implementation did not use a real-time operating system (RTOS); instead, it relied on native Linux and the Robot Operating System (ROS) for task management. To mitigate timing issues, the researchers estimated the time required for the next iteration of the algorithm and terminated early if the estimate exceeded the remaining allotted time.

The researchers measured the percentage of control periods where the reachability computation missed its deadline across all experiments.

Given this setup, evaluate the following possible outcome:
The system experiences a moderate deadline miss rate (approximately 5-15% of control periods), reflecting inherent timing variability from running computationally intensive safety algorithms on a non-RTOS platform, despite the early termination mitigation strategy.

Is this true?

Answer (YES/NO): NO